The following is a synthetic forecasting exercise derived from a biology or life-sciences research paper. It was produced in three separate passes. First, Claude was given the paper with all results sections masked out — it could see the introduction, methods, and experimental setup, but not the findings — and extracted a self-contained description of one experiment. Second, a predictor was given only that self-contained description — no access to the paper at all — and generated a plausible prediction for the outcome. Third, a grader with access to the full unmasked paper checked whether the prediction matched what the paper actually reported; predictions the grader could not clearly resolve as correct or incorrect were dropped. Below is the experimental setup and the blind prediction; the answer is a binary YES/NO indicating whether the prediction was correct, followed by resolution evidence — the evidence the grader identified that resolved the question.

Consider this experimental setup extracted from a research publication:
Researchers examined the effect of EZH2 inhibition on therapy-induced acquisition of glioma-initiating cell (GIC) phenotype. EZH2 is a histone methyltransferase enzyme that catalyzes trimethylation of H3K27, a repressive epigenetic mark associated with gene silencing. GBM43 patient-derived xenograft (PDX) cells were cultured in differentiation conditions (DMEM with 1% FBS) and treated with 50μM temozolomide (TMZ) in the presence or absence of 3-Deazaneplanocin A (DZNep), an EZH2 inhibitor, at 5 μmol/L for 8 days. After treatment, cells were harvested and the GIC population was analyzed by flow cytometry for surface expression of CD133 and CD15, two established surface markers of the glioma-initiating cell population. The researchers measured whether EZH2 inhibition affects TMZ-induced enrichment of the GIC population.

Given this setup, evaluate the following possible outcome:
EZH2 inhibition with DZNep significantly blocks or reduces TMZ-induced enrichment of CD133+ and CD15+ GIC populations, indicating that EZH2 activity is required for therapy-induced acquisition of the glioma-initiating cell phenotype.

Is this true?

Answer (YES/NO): YES